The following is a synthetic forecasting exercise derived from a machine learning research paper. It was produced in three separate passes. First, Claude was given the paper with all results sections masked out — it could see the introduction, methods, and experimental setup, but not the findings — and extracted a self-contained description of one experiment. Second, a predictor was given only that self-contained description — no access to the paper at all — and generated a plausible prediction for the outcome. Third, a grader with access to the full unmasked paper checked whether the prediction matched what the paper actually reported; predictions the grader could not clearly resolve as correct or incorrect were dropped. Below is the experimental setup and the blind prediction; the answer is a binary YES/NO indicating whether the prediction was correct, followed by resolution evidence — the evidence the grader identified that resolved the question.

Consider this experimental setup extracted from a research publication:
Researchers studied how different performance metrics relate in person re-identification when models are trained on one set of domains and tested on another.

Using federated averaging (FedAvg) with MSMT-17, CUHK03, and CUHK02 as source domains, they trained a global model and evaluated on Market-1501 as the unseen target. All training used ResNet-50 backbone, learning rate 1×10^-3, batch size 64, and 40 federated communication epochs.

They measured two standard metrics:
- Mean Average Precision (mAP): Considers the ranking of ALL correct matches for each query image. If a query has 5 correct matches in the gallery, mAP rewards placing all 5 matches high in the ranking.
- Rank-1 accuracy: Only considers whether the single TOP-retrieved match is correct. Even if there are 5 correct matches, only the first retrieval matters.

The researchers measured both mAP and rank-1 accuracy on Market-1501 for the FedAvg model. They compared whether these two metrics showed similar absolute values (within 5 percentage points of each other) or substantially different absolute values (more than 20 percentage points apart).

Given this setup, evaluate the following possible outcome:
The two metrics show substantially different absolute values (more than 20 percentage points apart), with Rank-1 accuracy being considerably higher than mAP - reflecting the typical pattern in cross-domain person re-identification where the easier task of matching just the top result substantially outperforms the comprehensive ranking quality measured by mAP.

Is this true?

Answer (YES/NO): YES